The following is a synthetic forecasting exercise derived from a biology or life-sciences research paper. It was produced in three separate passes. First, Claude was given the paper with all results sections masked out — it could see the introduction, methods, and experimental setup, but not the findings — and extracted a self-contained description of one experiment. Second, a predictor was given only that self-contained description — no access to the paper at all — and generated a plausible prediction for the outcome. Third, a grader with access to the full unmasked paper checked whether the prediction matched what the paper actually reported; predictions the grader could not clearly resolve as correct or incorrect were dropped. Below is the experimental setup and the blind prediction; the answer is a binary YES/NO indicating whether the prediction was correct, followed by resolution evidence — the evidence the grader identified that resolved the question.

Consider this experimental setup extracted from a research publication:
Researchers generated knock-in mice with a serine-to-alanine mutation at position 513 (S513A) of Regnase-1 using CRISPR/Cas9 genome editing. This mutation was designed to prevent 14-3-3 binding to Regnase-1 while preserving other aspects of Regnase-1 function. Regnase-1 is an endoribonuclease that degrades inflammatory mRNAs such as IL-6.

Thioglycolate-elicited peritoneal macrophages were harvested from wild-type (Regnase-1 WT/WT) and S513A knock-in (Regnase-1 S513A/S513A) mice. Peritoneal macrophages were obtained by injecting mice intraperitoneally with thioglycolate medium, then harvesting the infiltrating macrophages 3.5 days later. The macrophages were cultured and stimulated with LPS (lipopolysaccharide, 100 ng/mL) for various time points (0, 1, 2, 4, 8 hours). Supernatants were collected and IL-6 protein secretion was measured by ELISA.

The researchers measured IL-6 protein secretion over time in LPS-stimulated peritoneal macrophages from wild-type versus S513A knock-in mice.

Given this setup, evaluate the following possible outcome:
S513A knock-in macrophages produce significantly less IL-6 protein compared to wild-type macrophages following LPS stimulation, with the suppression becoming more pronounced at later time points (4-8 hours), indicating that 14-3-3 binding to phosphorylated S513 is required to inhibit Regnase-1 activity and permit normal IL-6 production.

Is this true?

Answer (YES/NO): NO